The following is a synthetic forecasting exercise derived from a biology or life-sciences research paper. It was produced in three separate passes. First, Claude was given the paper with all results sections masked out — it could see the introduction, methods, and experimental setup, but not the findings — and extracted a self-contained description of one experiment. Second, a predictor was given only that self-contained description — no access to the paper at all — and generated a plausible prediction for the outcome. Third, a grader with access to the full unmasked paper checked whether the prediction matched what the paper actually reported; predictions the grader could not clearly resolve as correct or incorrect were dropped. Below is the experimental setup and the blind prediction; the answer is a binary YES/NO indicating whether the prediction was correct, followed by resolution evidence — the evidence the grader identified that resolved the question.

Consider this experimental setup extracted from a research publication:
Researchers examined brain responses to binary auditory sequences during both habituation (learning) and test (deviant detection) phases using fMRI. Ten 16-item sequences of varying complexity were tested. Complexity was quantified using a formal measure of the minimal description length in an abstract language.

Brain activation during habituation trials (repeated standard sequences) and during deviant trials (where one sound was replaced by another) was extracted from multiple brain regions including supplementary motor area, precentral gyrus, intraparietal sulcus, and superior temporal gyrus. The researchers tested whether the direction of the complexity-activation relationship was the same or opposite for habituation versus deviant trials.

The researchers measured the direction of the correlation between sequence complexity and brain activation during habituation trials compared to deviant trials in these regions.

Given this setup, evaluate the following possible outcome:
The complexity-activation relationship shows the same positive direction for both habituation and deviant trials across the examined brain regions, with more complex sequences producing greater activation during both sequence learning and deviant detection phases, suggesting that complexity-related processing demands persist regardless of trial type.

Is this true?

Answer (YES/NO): NO